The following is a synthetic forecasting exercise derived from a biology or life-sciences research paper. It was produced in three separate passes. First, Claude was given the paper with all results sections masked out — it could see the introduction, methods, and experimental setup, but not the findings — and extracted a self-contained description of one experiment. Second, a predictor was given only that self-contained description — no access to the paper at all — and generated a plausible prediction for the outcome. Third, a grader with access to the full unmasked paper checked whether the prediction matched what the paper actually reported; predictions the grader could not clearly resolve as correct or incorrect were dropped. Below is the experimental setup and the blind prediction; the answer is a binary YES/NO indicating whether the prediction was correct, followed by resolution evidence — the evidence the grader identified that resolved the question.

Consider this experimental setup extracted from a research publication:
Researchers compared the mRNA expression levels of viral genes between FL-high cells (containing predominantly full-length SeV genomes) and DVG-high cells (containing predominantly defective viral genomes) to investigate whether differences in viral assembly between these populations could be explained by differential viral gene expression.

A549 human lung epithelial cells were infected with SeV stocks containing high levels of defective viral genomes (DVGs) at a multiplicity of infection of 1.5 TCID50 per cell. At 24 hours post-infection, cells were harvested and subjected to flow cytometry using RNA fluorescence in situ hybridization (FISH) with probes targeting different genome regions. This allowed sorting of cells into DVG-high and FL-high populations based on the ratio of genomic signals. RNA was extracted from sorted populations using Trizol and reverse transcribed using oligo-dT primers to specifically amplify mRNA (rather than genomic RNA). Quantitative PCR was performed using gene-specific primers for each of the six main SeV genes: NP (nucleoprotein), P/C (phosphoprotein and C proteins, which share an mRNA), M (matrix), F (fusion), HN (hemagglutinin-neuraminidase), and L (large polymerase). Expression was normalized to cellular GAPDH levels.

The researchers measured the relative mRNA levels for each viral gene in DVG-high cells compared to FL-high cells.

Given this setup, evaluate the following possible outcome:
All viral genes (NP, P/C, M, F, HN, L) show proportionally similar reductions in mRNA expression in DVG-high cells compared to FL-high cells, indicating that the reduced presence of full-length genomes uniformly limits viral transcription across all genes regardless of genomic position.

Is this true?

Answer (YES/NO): NO